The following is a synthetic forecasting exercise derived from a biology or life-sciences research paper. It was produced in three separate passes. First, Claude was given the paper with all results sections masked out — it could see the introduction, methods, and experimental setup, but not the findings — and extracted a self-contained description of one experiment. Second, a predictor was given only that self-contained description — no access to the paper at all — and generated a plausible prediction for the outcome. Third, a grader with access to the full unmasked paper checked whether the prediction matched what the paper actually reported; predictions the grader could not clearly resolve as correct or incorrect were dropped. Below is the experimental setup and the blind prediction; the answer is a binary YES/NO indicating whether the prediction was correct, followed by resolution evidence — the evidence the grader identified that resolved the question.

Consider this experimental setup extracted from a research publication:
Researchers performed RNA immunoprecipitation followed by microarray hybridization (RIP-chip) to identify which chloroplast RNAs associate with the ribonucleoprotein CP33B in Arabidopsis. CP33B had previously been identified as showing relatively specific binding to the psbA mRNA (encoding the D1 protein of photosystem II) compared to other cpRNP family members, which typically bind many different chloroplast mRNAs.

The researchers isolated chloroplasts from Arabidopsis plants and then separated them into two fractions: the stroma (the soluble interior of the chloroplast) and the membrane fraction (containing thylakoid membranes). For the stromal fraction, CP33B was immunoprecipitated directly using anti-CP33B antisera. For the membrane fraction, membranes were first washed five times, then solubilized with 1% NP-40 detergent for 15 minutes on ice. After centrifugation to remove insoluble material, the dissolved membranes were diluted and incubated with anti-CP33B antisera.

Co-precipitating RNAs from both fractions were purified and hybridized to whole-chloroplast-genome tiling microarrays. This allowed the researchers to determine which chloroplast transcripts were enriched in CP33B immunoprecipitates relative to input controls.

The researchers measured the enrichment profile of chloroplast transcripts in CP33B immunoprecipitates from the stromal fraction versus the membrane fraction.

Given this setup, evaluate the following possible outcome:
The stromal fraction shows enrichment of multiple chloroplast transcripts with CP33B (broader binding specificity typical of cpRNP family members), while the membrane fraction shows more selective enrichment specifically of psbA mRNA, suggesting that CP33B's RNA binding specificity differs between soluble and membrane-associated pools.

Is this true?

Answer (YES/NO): NO